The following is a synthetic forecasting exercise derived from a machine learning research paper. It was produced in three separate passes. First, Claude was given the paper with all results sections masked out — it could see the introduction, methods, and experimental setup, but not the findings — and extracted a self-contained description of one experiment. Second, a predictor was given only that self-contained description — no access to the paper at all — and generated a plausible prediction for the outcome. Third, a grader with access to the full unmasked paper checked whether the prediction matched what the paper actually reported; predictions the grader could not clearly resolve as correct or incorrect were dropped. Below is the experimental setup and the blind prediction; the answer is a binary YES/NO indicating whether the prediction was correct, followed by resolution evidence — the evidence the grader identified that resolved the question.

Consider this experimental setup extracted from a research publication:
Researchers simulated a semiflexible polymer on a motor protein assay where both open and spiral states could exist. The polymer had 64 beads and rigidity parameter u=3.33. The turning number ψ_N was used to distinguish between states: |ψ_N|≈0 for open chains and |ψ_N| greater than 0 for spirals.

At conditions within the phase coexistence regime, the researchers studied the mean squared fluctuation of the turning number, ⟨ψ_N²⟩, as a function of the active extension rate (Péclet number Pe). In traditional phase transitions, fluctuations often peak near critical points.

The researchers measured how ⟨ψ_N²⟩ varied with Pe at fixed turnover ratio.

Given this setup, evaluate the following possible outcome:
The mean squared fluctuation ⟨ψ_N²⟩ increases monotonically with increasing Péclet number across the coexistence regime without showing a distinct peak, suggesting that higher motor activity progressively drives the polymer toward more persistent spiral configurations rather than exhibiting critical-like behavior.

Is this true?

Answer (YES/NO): NO